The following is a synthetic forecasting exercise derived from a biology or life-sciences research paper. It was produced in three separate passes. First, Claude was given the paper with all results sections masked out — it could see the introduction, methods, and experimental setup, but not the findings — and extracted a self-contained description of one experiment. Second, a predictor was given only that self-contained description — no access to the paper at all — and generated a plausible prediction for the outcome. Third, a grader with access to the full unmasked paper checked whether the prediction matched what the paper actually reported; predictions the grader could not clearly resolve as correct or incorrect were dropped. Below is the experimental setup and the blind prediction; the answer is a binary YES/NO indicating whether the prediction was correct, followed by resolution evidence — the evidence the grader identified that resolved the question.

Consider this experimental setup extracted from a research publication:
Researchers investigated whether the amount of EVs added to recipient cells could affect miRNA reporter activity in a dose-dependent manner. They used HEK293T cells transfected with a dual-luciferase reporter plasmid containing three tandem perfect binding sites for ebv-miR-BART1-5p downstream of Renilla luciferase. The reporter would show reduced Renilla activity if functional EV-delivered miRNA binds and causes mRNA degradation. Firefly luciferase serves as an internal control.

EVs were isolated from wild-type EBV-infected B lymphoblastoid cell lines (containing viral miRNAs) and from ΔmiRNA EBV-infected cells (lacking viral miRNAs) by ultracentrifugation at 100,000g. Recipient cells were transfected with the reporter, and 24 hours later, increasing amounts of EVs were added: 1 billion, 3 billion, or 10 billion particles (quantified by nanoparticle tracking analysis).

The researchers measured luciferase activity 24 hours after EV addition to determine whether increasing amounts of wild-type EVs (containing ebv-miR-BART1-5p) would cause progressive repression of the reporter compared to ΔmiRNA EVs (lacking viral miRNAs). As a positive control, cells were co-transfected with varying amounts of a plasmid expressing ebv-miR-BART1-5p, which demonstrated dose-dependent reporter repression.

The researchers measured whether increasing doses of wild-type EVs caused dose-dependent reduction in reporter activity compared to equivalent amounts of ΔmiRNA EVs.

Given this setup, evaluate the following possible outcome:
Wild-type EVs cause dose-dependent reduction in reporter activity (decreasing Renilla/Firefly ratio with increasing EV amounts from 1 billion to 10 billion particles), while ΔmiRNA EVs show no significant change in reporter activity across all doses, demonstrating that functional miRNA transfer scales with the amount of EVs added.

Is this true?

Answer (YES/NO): NO